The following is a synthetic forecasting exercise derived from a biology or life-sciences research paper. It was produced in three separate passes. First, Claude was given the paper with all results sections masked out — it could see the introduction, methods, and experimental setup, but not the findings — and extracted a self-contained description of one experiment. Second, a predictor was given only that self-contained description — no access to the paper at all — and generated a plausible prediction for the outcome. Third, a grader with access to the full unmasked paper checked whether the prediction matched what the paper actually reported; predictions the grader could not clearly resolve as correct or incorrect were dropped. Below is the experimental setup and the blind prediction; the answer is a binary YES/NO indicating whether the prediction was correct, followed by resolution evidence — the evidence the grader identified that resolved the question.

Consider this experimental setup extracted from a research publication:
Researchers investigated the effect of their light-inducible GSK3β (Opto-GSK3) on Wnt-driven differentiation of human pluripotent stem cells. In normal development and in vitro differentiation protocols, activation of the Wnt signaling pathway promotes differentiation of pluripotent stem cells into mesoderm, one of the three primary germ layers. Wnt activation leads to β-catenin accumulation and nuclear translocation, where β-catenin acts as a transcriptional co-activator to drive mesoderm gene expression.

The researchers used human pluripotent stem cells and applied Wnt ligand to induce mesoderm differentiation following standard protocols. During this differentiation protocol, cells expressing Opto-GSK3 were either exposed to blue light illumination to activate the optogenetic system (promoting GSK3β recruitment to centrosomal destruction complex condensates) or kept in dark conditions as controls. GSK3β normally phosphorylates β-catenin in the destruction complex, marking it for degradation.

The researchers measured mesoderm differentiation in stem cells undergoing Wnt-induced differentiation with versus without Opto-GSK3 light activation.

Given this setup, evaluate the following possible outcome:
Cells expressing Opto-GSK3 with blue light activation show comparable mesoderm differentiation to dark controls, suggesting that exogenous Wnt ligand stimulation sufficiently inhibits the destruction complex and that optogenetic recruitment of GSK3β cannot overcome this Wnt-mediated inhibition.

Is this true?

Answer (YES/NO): NO